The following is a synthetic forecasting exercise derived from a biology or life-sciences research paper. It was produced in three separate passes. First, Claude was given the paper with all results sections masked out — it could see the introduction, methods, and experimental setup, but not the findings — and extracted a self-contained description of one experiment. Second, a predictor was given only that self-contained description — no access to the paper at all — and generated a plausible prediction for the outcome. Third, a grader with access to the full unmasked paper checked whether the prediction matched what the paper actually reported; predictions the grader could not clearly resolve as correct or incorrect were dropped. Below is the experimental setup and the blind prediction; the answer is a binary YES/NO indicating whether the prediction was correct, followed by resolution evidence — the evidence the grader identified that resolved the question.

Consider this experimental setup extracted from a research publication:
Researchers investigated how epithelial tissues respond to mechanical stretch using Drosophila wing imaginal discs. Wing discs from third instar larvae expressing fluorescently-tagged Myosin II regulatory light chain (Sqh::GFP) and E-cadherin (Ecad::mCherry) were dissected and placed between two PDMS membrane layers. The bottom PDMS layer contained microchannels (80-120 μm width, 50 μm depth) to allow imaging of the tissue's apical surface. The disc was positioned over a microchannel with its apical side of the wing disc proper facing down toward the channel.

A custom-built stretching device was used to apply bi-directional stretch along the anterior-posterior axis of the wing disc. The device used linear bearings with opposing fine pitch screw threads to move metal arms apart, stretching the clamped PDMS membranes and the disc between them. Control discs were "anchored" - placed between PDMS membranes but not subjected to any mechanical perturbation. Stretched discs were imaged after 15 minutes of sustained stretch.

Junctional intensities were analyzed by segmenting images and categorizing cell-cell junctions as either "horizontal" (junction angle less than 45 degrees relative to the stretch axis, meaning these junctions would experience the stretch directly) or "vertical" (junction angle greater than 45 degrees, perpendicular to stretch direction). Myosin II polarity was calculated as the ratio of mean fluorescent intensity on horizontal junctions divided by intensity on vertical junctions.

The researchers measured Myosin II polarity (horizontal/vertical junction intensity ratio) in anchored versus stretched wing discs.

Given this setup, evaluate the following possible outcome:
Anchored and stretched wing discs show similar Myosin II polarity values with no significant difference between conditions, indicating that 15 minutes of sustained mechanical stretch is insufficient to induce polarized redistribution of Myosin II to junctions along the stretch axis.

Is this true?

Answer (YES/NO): NO